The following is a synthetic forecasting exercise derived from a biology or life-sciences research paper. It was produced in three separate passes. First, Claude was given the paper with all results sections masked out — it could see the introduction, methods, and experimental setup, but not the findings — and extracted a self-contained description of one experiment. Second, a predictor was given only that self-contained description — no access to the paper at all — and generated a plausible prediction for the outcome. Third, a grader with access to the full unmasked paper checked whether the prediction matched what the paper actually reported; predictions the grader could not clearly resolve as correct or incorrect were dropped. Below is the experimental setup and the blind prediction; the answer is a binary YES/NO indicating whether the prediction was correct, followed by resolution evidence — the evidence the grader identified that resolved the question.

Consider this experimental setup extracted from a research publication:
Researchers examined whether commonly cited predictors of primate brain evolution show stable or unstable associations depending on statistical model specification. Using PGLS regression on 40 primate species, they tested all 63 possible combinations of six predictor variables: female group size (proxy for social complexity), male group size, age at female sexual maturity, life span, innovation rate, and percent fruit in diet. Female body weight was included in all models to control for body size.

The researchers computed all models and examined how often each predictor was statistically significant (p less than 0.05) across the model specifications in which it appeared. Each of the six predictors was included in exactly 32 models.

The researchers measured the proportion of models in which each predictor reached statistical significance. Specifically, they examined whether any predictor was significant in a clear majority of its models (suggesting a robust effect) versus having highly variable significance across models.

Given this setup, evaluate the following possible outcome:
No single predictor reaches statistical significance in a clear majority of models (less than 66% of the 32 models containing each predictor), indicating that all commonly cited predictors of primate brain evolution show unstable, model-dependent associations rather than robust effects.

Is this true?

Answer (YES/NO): YES